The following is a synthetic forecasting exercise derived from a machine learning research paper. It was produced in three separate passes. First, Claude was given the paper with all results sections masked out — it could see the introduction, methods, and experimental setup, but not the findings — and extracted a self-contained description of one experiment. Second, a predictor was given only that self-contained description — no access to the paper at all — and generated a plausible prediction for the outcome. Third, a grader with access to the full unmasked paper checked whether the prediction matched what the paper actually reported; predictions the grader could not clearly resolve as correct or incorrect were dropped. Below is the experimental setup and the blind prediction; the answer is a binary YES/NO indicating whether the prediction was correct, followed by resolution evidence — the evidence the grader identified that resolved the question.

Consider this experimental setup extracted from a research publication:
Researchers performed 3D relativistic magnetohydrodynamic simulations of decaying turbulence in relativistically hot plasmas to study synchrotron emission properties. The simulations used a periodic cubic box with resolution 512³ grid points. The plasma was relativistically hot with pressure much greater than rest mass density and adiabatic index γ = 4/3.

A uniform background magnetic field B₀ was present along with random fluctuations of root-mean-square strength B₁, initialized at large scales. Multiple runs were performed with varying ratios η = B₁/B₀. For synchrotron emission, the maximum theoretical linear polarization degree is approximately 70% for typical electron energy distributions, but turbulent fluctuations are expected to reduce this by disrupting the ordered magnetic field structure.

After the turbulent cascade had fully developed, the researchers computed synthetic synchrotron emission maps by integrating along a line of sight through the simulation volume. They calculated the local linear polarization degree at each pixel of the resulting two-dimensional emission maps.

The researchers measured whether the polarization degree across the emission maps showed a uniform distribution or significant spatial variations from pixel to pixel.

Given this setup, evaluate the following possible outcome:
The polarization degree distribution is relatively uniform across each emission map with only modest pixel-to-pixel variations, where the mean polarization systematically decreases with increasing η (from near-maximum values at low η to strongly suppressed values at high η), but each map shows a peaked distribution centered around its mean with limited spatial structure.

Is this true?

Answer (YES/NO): NO